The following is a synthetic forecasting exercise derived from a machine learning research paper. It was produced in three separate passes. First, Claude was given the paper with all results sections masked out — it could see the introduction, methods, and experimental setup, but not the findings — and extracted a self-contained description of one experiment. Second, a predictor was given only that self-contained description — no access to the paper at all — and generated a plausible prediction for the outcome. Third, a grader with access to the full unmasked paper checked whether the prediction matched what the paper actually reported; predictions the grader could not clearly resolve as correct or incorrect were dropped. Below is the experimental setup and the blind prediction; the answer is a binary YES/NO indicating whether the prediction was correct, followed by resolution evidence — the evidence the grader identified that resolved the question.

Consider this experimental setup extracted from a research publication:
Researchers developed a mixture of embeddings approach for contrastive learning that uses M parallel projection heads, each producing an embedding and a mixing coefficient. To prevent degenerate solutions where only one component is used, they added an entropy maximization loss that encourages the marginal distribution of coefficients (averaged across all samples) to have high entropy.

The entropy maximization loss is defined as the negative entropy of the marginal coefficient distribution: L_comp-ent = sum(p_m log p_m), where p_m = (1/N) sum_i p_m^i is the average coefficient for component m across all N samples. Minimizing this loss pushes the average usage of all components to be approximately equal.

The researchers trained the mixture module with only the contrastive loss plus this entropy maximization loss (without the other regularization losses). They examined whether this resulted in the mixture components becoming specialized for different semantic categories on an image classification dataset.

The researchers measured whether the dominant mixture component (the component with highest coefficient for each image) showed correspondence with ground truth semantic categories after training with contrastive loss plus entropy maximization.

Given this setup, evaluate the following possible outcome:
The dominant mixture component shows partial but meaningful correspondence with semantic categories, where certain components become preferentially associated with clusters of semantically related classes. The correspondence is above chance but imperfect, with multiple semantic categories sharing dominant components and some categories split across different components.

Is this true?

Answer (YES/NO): YES